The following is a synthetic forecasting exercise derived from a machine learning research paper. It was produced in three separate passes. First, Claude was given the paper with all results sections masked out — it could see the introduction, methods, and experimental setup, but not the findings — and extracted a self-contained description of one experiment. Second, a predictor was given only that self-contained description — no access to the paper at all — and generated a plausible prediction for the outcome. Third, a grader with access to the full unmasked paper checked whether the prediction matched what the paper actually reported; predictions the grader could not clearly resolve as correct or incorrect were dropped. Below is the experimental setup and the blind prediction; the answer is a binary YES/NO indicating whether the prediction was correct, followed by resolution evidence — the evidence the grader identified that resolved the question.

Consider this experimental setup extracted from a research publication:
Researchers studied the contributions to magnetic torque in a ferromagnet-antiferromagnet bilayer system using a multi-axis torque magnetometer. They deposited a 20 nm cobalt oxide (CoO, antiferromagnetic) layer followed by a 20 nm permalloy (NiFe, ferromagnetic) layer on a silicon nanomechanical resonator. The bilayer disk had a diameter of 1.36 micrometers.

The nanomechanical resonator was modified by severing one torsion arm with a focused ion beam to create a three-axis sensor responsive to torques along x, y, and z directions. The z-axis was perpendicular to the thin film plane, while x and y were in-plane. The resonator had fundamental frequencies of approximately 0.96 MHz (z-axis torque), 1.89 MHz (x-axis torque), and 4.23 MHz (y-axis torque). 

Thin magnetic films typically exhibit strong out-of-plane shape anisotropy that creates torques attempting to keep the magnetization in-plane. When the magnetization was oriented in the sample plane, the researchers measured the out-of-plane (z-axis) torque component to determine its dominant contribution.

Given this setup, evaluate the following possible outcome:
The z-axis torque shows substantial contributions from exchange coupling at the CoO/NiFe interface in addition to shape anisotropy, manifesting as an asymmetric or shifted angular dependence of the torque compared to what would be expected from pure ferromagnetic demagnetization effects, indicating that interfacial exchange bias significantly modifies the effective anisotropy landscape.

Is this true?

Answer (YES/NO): NO